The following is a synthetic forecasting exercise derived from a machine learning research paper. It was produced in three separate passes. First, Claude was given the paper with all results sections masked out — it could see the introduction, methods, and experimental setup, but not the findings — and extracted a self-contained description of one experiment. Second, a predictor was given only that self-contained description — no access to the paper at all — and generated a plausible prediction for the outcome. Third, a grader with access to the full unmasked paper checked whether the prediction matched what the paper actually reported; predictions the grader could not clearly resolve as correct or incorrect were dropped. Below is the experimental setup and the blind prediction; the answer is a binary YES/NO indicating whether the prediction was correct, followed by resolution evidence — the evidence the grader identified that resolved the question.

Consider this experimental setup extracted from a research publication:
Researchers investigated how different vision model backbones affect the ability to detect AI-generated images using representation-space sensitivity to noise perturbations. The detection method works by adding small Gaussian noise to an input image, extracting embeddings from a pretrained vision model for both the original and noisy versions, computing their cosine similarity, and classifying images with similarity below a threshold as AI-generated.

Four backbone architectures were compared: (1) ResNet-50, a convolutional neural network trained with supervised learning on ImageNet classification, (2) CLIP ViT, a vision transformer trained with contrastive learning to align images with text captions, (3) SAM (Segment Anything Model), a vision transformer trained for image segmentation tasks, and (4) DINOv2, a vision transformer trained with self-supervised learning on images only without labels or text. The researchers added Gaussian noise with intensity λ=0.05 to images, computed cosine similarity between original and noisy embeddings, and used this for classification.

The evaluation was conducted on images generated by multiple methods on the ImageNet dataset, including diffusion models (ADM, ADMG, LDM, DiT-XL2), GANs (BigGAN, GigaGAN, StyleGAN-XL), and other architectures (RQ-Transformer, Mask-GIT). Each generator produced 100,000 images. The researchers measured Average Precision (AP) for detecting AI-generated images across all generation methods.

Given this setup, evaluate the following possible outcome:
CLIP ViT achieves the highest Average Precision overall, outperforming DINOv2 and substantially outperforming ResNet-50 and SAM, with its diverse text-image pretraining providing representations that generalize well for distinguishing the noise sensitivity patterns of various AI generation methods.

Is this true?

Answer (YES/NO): NO